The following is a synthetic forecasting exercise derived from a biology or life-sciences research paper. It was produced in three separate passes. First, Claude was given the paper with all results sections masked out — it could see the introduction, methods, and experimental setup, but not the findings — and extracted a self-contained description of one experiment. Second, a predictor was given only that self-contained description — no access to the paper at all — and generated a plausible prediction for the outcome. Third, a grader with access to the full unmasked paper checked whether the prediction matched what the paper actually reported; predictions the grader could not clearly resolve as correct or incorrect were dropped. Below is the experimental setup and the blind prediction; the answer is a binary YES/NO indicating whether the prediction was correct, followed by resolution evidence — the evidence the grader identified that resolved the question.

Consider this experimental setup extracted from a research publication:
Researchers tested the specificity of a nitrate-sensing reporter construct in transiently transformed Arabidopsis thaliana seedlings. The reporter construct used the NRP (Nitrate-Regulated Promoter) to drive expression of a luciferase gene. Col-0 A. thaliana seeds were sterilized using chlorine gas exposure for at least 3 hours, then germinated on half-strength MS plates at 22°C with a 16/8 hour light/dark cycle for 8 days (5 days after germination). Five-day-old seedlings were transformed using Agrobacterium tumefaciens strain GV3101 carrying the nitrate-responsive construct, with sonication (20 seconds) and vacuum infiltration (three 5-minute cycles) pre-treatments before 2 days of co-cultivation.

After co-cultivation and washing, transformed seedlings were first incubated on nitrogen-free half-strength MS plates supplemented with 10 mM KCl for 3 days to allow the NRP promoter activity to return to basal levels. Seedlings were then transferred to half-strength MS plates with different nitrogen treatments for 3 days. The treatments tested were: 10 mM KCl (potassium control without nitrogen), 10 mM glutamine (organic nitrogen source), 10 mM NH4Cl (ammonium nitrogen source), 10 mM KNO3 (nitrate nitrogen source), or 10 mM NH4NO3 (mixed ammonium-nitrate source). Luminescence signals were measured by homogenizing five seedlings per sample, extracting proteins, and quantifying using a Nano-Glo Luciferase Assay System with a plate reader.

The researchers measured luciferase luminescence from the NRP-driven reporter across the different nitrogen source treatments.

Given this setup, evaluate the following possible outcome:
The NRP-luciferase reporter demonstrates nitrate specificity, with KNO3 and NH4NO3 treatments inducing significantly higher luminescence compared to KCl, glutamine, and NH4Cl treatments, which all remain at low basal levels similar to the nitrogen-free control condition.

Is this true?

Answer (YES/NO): NO